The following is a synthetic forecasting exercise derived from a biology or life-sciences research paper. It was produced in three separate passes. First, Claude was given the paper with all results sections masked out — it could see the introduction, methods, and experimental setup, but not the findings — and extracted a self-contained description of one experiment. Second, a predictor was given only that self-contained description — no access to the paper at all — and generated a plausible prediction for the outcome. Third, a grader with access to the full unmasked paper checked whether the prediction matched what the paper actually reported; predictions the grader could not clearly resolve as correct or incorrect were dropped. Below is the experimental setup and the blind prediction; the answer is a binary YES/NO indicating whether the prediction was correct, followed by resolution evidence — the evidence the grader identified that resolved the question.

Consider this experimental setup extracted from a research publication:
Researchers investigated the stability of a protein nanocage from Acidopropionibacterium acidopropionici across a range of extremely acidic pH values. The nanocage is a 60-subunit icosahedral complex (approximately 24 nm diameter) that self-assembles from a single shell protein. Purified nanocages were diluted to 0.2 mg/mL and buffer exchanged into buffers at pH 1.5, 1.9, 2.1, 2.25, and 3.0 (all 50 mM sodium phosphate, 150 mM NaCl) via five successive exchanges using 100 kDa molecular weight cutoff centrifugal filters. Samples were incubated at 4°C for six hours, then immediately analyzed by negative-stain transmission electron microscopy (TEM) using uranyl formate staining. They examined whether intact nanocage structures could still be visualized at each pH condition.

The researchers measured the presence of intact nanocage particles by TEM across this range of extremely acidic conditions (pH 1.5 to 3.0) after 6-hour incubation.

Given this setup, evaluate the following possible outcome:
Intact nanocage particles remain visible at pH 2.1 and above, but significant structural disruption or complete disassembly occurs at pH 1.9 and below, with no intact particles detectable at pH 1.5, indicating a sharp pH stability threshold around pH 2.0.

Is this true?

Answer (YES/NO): NO